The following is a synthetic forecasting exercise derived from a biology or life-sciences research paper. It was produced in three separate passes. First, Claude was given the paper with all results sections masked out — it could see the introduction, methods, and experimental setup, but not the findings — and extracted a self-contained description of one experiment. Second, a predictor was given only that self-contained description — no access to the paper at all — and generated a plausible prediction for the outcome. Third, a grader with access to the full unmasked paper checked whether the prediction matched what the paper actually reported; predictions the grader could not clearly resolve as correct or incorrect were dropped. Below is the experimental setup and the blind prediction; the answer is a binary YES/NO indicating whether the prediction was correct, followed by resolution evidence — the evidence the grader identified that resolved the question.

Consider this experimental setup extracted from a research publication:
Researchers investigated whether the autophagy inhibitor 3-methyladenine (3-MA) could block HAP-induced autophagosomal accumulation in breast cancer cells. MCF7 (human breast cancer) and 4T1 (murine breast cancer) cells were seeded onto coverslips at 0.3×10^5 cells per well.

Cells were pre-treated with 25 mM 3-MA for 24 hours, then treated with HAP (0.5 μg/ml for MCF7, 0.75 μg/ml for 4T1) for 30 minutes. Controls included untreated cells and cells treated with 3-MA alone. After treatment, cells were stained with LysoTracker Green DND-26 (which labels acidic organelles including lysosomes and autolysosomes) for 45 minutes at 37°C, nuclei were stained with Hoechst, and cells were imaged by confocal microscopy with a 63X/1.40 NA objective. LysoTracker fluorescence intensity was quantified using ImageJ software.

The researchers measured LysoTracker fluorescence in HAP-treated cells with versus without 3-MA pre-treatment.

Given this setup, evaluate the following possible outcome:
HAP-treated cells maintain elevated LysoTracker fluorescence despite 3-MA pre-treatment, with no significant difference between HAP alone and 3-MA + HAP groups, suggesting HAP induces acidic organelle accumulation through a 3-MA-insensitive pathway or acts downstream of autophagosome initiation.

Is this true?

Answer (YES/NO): NO